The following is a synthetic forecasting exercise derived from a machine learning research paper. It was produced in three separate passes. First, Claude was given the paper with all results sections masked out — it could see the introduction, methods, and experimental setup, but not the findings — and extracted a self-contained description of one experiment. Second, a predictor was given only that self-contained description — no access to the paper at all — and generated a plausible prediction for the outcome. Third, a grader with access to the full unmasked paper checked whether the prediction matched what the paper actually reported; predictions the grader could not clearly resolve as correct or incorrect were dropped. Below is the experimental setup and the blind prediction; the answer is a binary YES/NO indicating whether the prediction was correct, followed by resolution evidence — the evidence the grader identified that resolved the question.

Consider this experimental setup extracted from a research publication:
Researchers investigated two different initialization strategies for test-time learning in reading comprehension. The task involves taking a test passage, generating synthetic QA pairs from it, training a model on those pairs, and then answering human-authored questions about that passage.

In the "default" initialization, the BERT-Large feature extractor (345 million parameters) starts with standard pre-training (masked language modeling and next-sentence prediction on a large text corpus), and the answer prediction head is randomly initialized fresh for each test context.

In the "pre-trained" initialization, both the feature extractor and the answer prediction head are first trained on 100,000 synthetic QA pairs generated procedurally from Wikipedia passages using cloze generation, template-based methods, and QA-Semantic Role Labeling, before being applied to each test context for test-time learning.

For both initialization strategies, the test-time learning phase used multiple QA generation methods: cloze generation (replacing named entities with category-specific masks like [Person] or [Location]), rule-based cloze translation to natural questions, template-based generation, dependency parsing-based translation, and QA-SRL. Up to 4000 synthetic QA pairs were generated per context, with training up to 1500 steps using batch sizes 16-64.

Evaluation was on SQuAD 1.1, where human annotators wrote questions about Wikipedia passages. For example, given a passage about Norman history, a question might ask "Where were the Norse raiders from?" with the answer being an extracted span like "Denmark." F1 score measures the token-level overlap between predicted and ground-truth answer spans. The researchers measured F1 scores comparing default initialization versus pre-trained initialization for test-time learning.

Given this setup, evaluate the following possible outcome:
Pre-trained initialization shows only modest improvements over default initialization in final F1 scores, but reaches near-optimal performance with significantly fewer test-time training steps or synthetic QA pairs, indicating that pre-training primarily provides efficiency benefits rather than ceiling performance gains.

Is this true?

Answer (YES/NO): NO